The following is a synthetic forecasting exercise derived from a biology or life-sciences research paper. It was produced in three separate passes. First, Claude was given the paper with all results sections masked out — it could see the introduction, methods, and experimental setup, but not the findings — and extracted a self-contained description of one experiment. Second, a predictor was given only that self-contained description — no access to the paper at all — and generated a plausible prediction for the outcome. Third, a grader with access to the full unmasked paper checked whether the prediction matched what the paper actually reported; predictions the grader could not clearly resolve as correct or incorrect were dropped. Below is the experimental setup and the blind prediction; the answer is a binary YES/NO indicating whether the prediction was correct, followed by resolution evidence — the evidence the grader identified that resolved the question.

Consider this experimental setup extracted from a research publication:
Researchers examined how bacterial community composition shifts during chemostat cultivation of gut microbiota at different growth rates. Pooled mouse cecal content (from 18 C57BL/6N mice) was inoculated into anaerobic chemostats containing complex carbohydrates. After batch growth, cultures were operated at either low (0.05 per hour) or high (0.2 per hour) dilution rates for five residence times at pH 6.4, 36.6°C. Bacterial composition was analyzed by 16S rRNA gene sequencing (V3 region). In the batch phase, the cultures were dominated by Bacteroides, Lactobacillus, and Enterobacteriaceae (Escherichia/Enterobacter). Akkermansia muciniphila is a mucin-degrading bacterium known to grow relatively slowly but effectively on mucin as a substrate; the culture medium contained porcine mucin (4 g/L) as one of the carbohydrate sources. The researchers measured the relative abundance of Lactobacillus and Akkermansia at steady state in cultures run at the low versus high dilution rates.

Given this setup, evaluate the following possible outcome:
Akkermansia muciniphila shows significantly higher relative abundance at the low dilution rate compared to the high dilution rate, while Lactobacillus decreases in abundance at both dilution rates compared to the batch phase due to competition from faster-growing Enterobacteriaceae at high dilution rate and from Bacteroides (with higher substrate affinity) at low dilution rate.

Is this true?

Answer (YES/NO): NO